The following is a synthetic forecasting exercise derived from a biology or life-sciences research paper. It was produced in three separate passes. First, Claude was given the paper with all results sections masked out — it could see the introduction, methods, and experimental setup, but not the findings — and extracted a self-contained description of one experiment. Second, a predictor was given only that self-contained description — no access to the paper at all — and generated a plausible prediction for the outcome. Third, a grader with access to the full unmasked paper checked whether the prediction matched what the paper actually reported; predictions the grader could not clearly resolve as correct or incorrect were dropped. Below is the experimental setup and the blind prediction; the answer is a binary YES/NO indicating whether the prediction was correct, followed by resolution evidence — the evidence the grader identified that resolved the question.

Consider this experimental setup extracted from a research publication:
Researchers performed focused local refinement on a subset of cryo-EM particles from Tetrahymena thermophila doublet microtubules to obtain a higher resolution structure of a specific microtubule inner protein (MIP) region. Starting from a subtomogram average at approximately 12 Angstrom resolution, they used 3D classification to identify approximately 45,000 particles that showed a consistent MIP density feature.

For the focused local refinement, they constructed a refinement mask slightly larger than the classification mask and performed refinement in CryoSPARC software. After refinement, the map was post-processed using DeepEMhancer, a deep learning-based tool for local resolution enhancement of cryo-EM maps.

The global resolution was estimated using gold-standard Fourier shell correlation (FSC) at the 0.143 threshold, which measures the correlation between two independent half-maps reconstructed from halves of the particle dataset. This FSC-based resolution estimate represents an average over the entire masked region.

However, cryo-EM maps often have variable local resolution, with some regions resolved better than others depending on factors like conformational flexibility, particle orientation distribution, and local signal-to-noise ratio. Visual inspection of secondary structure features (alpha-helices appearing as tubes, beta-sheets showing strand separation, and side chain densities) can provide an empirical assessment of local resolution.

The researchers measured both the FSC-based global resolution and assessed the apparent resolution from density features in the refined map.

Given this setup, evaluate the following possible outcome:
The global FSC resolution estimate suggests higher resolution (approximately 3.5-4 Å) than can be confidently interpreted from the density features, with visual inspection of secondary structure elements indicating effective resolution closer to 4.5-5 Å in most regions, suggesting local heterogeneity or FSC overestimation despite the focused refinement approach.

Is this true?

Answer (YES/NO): NO